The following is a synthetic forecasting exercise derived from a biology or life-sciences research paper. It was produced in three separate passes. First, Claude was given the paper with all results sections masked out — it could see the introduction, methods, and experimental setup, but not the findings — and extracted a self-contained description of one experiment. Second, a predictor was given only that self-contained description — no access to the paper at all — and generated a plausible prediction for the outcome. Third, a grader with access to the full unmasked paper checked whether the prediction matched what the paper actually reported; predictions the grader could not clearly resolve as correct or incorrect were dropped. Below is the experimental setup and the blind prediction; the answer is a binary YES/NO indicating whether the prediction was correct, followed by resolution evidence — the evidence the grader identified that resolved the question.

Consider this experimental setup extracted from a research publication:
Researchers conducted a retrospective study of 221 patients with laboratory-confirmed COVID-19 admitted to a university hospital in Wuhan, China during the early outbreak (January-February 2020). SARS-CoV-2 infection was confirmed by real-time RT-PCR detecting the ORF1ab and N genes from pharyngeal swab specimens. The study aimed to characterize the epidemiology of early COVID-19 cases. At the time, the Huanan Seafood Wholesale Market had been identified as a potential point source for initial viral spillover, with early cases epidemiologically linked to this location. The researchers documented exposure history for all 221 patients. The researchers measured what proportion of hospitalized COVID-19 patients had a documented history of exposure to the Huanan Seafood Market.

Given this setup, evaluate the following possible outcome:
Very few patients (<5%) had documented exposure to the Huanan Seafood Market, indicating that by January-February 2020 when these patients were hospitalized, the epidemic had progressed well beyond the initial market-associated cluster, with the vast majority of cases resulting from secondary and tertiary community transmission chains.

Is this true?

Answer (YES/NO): YES